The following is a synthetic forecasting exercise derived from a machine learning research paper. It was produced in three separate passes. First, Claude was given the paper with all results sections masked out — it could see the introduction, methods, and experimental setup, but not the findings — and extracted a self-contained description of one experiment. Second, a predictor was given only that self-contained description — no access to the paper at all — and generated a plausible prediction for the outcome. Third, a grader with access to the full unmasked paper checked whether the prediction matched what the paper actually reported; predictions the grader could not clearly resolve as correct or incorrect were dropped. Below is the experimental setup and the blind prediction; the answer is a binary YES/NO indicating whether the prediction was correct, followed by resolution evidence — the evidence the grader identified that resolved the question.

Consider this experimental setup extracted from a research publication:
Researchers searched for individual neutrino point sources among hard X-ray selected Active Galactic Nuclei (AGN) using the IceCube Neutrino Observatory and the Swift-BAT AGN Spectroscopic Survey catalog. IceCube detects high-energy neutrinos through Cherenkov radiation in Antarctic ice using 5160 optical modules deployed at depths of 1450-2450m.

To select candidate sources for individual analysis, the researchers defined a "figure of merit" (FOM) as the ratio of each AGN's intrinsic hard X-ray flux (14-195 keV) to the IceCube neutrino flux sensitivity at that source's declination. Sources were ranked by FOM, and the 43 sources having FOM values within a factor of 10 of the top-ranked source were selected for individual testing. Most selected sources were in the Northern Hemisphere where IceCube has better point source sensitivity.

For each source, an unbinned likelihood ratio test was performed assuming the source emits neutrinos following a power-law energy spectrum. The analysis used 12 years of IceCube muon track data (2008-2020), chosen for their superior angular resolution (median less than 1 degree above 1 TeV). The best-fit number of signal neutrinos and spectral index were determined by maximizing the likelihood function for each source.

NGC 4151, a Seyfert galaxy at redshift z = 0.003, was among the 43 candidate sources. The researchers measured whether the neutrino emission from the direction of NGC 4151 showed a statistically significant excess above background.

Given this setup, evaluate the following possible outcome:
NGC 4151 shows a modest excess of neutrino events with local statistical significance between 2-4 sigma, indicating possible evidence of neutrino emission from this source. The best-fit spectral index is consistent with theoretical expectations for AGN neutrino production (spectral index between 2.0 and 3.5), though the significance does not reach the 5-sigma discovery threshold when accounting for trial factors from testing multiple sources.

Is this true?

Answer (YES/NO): YES